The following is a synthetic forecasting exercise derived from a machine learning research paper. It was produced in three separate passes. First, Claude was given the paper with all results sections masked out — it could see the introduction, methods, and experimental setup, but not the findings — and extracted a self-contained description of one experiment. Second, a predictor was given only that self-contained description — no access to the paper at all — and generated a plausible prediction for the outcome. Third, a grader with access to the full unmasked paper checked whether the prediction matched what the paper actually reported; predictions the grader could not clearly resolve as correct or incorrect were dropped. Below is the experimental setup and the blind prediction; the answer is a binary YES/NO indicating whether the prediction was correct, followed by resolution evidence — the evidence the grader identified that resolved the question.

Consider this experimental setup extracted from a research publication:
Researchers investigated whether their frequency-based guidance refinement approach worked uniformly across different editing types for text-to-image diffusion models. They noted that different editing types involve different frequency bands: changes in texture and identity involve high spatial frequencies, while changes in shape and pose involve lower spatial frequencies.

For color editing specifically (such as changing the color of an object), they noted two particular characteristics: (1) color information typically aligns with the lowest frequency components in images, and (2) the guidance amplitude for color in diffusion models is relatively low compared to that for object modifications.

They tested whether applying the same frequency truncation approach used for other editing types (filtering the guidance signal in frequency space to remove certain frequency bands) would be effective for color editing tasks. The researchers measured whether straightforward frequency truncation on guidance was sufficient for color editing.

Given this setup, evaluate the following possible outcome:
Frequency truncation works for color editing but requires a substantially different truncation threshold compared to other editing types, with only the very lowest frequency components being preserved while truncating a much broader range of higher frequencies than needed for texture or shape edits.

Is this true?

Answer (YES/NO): NO